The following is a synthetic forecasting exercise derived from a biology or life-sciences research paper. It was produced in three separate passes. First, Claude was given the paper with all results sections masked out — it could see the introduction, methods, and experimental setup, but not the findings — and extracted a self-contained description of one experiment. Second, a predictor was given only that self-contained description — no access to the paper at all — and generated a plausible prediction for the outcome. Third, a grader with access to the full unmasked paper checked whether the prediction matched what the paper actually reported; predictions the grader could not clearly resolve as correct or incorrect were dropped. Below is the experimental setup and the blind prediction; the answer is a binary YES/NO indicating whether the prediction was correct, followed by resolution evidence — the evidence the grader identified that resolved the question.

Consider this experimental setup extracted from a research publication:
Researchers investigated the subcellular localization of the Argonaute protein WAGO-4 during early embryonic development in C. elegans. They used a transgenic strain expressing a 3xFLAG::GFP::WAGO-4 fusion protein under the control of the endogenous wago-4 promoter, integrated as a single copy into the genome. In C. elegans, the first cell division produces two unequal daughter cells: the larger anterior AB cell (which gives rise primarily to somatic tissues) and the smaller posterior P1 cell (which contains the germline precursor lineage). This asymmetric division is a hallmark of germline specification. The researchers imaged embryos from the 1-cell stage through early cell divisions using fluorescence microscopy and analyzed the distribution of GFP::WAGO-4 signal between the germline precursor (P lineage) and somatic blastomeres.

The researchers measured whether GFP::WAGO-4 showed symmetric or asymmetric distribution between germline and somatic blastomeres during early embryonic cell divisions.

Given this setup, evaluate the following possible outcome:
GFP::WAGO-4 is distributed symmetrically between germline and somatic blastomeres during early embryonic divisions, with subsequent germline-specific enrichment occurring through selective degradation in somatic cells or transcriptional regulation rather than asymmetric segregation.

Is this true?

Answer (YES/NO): NO